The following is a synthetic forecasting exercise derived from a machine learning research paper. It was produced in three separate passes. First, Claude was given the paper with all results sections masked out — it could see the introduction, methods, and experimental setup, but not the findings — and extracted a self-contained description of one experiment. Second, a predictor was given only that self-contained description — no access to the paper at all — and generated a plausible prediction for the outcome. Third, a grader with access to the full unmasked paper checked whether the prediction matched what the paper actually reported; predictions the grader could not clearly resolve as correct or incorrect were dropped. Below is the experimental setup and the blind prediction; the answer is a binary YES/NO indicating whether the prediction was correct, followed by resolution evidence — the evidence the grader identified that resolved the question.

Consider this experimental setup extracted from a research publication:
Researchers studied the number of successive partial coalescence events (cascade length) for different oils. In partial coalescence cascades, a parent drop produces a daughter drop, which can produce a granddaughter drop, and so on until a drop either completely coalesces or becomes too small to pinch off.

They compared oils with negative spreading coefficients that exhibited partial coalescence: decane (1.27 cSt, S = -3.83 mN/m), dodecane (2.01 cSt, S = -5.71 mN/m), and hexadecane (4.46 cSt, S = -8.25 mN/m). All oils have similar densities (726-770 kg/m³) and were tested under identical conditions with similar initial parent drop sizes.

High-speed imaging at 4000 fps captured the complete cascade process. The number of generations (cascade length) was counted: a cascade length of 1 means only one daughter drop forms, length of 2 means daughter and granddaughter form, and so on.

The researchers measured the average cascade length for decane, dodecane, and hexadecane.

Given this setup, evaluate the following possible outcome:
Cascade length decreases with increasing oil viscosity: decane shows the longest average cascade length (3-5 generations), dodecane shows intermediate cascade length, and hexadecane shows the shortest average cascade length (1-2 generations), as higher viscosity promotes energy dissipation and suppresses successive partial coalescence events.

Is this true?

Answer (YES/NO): NO